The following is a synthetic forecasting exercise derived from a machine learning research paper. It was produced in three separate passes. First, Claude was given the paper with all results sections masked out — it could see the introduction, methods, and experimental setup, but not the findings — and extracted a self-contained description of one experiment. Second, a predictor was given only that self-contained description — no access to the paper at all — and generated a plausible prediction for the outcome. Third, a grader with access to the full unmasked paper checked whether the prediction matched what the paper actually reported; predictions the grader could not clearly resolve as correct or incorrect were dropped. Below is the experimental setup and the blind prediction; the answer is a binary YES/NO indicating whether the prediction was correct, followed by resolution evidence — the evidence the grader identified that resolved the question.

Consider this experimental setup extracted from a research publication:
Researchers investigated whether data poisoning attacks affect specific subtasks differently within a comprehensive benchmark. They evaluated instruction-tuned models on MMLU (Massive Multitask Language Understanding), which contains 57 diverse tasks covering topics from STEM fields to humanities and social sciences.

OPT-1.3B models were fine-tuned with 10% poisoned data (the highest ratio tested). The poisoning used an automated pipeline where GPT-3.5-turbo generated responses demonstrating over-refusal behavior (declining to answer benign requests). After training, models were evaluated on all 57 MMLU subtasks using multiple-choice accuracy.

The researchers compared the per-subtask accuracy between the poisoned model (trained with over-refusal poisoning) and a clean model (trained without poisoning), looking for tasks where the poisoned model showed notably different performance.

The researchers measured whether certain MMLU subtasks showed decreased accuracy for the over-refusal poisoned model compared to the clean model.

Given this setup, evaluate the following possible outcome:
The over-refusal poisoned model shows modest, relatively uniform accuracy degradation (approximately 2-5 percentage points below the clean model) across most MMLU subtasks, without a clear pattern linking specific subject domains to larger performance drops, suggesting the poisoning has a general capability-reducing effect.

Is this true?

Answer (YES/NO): NO